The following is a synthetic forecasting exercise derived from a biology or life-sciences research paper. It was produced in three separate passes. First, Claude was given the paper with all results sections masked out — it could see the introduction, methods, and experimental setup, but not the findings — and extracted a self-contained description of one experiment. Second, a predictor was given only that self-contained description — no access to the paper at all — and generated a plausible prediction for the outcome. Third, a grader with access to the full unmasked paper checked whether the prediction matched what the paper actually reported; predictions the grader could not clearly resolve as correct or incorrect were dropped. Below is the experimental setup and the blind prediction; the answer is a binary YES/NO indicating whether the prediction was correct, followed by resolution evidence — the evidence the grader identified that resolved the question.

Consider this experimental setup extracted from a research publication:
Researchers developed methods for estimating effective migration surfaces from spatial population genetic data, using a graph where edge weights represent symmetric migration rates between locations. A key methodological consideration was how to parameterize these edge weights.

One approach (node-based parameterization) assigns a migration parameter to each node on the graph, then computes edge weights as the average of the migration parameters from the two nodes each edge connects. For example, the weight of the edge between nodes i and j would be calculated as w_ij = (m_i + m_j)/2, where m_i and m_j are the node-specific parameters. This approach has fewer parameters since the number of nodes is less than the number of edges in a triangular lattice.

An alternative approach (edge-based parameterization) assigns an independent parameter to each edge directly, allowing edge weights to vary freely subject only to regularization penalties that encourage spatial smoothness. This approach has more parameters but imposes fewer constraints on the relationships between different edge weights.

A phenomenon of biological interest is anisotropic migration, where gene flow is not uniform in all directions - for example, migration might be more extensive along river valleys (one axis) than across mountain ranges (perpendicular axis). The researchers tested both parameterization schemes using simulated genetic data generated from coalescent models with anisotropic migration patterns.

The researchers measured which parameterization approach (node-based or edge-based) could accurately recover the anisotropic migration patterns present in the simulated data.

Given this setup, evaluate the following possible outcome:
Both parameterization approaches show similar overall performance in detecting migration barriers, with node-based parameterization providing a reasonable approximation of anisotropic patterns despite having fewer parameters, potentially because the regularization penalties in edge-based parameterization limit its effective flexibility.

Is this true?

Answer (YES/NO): NO